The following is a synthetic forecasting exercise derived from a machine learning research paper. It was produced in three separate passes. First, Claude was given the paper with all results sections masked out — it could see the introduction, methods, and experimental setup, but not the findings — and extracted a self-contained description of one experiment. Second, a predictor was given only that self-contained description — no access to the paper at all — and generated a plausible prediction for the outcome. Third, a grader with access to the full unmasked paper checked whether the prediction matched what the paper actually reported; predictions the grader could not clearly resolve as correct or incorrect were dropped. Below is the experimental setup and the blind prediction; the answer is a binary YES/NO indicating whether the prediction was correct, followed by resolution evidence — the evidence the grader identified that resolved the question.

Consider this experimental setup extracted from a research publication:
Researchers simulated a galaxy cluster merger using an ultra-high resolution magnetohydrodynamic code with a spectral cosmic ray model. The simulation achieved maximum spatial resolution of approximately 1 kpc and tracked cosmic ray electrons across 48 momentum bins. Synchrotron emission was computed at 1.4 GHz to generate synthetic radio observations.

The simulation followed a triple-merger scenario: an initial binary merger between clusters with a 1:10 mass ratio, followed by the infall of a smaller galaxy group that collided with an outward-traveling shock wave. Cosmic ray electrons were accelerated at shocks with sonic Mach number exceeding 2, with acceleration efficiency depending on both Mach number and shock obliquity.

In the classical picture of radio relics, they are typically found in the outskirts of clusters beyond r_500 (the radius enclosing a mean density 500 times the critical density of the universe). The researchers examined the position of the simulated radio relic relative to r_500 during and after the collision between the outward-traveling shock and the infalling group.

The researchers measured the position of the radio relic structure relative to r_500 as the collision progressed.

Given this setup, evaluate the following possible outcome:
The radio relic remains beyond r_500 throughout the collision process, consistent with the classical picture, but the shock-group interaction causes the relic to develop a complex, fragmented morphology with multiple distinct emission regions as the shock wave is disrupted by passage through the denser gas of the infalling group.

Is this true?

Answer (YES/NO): NO